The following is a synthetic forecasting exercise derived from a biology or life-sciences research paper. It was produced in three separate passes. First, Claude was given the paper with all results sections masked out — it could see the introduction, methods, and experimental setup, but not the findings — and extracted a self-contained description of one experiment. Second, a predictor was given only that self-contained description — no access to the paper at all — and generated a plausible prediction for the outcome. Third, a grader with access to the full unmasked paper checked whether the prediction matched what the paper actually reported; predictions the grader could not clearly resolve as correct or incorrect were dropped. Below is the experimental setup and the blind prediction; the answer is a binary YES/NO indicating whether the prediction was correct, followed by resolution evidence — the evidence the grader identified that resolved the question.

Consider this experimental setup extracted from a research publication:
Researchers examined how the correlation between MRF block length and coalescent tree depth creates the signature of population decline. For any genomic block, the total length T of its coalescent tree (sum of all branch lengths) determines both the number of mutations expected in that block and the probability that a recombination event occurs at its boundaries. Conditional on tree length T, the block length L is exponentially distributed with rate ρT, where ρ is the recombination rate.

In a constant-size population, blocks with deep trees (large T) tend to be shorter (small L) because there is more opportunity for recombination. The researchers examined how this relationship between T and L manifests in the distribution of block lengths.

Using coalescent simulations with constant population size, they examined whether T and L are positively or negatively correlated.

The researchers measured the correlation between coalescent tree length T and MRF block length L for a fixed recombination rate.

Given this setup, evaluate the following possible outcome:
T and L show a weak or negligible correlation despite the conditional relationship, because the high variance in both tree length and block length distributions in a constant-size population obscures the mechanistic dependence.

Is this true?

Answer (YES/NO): NO